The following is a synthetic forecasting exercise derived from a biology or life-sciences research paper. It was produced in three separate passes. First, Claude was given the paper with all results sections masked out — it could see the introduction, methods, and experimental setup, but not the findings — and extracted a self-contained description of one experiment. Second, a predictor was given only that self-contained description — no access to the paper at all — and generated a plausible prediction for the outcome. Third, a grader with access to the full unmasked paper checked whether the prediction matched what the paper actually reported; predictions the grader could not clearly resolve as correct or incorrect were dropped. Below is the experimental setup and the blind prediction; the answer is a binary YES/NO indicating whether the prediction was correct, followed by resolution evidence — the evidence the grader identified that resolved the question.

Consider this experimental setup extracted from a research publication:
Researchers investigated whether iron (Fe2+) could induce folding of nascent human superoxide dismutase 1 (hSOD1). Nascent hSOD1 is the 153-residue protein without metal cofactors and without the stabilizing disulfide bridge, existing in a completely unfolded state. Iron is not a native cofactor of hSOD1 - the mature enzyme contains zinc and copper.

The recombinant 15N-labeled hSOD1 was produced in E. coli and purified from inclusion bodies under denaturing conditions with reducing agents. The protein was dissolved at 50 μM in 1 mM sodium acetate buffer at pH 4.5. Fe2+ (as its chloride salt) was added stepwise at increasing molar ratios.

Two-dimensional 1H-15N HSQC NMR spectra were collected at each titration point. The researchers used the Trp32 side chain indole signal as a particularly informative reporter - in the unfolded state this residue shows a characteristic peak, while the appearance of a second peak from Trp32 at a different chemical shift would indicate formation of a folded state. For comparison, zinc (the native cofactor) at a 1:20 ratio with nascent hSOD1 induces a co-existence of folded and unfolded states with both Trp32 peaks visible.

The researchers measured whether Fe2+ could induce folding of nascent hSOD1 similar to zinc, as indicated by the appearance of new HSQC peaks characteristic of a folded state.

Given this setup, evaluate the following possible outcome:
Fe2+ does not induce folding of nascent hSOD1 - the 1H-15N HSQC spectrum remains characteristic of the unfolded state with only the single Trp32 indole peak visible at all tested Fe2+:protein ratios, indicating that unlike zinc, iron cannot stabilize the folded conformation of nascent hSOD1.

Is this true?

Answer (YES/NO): NO